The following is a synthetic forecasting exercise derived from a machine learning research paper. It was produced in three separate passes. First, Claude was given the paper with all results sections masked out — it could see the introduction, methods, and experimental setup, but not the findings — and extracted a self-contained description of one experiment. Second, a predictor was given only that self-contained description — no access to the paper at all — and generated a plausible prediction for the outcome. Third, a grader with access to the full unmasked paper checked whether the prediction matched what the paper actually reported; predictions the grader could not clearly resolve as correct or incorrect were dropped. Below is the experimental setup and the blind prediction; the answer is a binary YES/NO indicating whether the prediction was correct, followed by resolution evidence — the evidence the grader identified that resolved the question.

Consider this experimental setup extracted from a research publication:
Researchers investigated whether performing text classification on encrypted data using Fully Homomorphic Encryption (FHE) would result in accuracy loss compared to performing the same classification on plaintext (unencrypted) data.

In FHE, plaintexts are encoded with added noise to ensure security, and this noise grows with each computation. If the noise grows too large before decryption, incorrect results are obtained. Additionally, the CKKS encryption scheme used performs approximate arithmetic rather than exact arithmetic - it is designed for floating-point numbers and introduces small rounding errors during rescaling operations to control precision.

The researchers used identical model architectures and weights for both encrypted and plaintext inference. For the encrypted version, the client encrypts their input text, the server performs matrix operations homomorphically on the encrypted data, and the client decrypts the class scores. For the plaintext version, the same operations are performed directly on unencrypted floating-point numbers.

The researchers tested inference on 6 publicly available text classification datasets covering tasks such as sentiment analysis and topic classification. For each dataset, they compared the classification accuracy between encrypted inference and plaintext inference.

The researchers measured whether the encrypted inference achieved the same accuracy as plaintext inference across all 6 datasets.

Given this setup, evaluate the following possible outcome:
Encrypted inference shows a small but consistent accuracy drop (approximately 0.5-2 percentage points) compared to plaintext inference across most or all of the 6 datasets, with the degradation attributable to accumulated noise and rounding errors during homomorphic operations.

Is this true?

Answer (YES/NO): NO